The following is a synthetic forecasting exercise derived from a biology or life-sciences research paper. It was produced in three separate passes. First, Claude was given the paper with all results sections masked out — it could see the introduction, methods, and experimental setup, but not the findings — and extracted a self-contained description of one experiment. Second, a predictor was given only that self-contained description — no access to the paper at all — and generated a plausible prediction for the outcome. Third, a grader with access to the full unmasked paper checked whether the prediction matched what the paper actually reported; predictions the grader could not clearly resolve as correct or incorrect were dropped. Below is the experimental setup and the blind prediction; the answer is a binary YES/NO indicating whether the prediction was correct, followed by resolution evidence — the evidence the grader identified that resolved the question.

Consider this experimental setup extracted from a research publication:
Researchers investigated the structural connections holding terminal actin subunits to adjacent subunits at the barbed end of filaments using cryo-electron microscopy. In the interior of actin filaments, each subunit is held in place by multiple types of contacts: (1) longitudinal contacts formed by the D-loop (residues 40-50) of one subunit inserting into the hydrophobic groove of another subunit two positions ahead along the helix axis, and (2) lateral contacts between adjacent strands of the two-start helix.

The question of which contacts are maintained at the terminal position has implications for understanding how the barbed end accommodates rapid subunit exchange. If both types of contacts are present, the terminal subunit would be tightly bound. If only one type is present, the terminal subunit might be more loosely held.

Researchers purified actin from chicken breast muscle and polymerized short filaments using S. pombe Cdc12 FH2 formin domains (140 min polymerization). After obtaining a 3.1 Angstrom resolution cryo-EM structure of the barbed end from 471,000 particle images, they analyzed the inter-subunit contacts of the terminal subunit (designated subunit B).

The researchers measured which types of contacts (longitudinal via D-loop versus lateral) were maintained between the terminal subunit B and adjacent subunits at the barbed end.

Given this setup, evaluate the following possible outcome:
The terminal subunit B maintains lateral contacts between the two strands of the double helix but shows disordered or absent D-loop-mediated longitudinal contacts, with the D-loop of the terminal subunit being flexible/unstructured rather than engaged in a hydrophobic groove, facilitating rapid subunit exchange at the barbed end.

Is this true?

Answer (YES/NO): NO